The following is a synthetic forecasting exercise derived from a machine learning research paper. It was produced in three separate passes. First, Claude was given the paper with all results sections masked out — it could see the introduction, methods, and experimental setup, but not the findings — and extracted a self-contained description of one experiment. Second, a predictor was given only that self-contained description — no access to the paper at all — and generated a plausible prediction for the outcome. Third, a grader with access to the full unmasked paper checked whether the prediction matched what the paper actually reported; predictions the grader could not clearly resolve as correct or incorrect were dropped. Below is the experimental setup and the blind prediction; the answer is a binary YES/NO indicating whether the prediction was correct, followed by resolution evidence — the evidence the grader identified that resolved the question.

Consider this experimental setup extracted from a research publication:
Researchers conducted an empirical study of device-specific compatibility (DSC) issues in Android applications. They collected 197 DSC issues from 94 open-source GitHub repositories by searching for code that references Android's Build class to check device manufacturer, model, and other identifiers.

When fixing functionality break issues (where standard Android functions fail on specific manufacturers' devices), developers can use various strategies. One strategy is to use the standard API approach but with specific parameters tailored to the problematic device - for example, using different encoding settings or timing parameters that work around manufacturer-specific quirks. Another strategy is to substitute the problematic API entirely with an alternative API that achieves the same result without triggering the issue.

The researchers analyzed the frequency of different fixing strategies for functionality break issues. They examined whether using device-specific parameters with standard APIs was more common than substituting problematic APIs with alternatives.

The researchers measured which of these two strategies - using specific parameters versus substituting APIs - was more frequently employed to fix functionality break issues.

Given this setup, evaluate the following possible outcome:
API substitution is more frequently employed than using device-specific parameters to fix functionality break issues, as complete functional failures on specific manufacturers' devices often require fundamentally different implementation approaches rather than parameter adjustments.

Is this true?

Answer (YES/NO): NO